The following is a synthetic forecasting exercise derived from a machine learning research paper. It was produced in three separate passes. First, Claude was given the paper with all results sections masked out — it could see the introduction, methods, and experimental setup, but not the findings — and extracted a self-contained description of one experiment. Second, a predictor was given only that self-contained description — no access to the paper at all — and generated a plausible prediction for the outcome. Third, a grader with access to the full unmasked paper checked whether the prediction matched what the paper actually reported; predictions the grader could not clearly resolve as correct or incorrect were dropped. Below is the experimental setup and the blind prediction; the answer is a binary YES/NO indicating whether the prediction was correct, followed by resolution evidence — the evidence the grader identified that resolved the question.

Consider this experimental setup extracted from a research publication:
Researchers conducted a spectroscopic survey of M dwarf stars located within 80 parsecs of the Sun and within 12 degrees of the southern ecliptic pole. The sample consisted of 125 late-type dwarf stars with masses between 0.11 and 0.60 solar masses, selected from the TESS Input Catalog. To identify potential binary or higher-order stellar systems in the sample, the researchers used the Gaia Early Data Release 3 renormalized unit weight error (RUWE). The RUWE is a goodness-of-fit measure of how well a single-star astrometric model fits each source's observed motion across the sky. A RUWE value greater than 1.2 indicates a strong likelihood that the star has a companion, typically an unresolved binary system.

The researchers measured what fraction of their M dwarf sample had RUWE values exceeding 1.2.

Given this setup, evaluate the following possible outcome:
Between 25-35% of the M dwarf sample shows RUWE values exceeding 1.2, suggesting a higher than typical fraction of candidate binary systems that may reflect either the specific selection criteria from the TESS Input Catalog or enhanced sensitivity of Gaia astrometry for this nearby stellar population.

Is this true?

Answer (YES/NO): NO